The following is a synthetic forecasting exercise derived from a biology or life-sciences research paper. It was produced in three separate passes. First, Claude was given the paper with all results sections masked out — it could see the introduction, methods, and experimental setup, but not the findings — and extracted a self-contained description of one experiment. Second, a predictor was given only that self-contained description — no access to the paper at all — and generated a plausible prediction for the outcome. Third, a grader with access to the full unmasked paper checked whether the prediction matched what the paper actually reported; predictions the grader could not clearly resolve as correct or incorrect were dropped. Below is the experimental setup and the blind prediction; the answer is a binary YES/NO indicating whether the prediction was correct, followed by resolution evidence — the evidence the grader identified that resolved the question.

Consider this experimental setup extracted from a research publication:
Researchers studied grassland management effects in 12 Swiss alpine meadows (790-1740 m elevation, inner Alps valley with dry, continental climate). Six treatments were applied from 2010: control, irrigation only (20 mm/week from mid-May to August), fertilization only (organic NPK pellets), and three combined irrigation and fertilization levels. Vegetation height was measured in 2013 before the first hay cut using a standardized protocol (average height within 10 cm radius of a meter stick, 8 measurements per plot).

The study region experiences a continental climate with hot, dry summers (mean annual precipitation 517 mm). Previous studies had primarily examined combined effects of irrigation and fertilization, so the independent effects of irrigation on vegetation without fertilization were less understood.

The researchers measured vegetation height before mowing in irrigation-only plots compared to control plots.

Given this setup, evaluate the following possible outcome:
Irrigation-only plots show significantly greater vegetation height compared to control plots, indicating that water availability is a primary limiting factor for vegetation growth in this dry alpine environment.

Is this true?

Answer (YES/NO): NO